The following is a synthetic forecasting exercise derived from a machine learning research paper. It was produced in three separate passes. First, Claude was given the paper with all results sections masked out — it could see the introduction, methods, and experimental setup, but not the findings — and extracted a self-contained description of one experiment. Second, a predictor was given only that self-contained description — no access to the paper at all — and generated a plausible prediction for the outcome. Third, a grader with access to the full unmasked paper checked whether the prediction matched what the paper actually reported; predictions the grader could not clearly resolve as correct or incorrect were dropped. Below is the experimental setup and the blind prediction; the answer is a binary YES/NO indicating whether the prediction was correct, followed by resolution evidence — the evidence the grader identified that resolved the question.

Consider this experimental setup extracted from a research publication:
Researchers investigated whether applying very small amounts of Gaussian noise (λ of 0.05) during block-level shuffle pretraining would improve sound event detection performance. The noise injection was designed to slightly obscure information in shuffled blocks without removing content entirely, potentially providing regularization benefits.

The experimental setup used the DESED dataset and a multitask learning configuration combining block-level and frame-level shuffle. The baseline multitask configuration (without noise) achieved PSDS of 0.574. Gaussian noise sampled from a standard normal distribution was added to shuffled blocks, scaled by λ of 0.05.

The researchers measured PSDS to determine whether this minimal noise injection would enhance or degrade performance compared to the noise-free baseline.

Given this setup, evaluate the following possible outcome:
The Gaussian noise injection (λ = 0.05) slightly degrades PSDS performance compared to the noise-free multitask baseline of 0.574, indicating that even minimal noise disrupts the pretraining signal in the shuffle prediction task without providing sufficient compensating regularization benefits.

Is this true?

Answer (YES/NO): YES